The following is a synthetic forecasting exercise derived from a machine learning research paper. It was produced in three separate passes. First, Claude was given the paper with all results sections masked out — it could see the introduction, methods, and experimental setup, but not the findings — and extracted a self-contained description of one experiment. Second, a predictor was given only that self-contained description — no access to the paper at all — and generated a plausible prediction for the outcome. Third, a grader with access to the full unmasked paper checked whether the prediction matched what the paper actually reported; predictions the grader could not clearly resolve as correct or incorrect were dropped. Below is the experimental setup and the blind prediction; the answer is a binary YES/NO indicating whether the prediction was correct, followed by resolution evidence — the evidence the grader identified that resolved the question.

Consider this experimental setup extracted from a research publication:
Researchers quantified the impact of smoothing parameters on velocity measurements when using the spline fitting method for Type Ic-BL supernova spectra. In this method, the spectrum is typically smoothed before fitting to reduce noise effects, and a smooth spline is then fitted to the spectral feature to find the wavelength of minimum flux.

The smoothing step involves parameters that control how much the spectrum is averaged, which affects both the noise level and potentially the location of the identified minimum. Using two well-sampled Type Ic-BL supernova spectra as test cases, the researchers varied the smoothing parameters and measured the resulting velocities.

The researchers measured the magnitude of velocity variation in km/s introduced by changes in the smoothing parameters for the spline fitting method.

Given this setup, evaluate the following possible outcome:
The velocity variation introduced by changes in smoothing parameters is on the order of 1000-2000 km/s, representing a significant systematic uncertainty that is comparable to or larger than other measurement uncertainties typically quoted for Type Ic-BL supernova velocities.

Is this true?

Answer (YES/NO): NO